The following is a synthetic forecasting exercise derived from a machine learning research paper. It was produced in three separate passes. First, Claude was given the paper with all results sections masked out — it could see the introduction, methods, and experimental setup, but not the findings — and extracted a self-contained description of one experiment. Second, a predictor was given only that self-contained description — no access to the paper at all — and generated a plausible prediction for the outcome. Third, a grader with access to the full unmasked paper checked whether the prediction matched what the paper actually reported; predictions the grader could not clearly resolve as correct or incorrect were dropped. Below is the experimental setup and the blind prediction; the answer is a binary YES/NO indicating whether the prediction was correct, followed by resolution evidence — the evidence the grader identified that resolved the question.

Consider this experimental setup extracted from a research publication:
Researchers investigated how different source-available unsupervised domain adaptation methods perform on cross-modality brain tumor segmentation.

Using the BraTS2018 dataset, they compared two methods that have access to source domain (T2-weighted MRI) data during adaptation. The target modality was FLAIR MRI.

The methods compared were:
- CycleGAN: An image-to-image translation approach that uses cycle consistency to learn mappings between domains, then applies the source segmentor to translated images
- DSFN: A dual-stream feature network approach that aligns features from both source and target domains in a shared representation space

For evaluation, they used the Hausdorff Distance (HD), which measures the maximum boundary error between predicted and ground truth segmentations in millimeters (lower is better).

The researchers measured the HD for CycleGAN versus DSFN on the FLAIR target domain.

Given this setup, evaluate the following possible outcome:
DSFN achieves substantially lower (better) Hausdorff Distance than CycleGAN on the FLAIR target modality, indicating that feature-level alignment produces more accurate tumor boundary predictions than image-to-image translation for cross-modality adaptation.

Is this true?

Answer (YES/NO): YES